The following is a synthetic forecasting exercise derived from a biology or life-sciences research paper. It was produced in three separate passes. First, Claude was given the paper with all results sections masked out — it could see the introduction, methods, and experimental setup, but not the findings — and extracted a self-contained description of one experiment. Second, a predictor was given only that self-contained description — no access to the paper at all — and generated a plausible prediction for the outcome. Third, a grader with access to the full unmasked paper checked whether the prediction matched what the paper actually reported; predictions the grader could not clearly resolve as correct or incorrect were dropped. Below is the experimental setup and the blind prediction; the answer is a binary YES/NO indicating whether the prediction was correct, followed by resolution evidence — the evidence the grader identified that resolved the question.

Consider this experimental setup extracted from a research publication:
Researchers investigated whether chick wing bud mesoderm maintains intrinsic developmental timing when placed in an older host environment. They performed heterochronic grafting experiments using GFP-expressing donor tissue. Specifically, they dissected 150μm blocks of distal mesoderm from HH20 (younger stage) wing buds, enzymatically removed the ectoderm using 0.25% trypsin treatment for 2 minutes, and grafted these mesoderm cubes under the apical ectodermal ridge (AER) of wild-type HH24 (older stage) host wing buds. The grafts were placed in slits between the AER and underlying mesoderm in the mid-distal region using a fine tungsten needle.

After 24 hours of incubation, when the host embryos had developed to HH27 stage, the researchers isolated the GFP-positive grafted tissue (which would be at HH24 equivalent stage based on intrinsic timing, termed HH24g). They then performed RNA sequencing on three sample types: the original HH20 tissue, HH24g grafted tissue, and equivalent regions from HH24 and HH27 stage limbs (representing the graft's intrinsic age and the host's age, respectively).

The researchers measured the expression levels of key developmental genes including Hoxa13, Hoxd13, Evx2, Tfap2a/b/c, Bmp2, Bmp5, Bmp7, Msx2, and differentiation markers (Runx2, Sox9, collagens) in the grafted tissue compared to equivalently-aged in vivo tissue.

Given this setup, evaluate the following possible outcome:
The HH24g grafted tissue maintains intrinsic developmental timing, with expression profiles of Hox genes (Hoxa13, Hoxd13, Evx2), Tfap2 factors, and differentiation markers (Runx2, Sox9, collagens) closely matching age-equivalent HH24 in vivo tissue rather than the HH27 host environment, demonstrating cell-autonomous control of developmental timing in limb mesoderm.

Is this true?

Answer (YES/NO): YES